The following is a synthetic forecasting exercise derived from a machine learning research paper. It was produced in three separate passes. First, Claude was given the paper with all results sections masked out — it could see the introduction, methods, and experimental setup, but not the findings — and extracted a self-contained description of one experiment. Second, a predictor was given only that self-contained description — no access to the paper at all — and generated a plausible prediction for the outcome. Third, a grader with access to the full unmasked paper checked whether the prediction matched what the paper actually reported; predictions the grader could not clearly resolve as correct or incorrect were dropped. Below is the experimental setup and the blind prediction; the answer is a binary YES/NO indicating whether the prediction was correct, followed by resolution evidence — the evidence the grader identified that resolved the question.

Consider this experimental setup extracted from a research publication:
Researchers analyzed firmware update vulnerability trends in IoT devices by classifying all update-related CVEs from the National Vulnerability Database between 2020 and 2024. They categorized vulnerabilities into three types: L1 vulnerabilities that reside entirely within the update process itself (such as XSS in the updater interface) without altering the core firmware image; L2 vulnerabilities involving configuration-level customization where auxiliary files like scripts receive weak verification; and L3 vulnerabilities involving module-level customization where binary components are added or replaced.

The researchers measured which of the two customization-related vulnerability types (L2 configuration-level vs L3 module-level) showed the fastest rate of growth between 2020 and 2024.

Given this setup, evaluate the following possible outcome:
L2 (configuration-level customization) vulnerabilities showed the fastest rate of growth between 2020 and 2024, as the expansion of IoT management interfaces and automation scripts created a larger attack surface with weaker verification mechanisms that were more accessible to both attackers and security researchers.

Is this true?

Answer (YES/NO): NO